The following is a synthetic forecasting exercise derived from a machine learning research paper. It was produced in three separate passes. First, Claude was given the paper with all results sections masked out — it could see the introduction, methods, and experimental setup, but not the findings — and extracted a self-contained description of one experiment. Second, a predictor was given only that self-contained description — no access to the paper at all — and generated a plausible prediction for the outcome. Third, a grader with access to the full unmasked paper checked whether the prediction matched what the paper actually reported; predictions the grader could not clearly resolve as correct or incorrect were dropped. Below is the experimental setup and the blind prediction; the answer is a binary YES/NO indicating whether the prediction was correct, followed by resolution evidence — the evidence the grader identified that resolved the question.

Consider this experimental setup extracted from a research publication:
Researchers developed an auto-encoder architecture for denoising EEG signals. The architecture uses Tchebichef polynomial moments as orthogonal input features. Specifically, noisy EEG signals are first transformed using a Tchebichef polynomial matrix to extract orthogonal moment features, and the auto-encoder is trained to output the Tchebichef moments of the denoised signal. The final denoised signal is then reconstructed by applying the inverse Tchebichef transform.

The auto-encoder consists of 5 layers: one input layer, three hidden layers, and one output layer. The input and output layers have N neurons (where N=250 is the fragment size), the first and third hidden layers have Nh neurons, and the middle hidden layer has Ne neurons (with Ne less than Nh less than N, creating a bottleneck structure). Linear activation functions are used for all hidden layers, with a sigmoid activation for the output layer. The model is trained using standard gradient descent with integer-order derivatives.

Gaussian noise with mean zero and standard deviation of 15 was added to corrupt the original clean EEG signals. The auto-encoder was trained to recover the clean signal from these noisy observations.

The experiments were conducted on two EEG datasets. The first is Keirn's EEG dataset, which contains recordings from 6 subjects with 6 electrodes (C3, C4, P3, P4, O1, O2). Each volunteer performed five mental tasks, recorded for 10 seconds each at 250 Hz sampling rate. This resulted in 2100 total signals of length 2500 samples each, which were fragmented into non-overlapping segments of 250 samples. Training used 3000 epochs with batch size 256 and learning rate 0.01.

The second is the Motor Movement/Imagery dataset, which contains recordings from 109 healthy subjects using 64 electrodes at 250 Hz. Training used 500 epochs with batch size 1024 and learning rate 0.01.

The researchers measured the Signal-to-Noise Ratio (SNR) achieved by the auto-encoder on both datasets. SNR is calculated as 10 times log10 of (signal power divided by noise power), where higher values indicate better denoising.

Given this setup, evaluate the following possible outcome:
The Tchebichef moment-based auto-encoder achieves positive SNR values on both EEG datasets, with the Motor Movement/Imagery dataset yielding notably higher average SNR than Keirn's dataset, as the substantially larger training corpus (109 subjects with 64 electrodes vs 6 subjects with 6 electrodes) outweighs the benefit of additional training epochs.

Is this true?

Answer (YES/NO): YES